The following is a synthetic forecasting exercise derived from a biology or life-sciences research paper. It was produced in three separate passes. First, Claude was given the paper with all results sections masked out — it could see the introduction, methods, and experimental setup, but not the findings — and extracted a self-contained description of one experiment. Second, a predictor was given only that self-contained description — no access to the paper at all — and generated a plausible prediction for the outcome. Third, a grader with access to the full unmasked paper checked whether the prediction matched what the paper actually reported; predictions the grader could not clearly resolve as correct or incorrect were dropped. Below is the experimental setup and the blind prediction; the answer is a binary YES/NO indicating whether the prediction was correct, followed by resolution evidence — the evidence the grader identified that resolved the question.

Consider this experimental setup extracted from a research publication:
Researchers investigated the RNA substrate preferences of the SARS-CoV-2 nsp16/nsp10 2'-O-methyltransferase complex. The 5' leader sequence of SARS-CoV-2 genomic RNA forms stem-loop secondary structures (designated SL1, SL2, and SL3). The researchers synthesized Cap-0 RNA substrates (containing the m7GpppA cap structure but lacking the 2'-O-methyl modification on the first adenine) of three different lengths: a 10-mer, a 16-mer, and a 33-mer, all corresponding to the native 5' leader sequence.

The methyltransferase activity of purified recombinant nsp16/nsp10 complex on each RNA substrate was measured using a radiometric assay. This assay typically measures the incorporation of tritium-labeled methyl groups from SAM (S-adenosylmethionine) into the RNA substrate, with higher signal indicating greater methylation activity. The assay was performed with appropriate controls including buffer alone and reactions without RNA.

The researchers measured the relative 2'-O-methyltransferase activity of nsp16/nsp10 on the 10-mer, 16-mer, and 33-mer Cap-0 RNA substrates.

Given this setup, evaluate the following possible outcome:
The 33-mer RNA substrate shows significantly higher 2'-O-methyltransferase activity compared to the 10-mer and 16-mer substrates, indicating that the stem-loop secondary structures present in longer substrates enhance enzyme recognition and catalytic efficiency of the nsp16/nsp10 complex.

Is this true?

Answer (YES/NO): NO